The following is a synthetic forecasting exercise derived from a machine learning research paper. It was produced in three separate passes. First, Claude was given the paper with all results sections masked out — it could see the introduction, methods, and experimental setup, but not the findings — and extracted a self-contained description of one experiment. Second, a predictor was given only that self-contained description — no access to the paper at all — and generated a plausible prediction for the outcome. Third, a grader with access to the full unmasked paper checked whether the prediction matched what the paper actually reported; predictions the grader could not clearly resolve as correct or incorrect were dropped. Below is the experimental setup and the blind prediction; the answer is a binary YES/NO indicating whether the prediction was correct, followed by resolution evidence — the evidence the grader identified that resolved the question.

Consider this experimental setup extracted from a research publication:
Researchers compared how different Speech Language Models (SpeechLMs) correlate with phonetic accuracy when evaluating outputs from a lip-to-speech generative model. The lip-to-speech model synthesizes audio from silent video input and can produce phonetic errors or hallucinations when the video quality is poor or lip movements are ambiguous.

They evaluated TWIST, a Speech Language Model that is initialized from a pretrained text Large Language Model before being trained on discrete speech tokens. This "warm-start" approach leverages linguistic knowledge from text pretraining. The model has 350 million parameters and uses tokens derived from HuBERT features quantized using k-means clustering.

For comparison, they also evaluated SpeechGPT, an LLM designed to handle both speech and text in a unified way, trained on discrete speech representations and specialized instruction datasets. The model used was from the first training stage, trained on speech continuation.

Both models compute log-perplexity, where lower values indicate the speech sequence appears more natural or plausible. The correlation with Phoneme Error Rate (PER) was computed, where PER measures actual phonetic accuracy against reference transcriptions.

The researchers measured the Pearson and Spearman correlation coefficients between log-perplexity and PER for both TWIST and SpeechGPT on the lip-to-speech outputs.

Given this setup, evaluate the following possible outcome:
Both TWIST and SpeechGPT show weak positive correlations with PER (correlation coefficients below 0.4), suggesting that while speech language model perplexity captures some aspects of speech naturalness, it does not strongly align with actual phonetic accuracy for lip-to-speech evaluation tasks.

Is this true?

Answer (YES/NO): NO